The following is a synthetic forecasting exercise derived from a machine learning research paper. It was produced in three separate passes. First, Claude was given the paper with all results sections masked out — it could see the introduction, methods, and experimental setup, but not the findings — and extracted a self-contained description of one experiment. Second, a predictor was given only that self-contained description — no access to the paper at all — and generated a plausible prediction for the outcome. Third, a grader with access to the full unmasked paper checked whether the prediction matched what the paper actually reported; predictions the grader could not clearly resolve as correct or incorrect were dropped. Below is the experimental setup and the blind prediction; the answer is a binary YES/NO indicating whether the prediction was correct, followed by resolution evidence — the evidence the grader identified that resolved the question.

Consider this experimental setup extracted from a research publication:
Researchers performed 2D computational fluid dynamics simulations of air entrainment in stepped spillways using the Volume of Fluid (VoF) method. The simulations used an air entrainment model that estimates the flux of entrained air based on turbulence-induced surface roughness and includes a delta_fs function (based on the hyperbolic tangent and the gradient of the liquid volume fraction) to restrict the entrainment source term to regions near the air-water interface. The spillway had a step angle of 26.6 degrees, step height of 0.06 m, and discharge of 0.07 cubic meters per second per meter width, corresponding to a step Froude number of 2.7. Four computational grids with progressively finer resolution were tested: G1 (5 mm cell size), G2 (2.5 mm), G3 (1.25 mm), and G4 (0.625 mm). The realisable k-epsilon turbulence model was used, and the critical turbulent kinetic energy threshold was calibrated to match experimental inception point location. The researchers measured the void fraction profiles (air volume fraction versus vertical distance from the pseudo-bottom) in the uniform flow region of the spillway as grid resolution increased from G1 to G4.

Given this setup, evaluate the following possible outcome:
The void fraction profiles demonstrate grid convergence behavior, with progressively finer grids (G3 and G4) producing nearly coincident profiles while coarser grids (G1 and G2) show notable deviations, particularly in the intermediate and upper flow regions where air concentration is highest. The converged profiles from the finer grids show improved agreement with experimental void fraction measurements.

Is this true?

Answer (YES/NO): NO